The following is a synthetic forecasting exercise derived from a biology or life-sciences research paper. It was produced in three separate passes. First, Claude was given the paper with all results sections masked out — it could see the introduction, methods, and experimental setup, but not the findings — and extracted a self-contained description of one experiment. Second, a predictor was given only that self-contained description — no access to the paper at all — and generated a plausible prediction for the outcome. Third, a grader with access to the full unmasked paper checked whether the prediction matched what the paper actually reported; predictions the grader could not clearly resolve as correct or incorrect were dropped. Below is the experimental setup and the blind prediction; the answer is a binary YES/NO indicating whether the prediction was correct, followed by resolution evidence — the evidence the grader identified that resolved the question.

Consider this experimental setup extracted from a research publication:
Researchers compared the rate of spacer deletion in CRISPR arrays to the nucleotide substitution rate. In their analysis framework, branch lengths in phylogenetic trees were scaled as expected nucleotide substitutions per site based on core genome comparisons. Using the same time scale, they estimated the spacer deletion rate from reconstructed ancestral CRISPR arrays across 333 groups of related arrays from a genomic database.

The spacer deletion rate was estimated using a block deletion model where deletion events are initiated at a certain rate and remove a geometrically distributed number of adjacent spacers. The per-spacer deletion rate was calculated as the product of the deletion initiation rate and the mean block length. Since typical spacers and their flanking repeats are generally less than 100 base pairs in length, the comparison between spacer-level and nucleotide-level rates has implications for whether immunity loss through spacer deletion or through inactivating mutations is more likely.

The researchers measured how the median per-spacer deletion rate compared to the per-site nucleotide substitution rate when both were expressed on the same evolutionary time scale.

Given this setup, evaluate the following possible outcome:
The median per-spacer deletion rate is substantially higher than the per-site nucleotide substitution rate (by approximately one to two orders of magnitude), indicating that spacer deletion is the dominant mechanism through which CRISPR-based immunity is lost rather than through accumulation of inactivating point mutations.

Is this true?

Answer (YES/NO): NO